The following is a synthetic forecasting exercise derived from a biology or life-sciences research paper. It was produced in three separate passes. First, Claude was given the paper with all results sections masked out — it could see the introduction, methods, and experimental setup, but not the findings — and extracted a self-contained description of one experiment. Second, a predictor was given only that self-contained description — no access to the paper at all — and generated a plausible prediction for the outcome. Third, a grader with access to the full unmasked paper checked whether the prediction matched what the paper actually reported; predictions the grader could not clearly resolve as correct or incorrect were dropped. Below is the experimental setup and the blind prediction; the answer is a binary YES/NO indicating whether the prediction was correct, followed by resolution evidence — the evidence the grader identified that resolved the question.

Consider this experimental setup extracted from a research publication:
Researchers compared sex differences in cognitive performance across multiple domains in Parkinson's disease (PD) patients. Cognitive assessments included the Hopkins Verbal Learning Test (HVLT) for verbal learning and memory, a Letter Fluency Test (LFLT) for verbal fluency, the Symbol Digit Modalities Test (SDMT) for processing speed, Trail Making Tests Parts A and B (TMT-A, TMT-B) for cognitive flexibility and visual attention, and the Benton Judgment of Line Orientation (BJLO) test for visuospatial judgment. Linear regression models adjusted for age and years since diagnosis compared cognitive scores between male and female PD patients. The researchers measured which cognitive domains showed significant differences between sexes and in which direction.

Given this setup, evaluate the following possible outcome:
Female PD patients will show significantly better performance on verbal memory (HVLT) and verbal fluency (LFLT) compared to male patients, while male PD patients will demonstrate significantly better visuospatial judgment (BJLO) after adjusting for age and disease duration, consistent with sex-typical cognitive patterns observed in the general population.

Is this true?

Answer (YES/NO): YES